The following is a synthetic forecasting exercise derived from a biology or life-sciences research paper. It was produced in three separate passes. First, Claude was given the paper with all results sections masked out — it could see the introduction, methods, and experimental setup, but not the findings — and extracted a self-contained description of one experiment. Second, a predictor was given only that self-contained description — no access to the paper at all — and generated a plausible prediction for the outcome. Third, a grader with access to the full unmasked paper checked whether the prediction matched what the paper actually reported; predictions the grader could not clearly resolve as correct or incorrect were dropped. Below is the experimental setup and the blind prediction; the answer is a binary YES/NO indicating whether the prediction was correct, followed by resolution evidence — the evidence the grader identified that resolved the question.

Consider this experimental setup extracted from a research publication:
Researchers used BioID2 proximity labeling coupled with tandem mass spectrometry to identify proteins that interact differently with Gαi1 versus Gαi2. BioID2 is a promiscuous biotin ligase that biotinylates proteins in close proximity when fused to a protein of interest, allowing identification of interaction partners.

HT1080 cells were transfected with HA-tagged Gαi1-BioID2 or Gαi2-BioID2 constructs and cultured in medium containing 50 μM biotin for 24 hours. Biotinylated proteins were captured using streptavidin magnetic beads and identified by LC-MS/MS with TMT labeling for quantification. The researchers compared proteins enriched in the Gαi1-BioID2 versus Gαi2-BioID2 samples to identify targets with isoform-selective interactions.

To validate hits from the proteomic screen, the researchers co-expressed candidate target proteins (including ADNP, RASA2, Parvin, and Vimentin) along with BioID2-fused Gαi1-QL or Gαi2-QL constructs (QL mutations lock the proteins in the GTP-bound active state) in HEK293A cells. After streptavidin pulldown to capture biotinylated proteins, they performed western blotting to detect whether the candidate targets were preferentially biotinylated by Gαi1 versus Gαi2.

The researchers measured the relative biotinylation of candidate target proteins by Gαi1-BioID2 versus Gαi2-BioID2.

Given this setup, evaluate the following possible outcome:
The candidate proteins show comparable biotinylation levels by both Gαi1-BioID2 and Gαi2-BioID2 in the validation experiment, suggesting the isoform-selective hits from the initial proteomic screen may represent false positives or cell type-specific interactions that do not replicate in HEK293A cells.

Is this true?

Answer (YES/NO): NO